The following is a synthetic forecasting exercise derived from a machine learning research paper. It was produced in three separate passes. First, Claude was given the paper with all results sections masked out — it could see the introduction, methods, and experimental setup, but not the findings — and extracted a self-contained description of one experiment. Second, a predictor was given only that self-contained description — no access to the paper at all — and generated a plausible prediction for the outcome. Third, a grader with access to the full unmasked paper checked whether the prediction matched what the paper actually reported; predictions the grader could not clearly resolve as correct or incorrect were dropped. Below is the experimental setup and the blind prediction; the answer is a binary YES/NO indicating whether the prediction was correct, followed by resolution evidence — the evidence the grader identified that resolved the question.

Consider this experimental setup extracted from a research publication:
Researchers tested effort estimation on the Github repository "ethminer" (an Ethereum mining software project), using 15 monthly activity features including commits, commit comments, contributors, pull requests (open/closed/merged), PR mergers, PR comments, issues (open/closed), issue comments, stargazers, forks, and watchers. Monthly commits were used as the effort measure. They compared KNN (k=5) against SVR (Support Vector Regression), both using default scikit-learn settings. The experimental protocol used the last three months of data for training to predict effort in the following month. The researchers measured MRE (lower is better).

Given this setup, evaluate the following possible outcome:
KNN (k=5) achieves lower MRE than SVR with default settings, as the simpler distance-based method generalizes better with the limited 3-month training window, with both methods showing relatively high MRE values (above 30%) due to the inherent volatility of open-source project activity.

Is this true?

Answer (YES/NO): NO